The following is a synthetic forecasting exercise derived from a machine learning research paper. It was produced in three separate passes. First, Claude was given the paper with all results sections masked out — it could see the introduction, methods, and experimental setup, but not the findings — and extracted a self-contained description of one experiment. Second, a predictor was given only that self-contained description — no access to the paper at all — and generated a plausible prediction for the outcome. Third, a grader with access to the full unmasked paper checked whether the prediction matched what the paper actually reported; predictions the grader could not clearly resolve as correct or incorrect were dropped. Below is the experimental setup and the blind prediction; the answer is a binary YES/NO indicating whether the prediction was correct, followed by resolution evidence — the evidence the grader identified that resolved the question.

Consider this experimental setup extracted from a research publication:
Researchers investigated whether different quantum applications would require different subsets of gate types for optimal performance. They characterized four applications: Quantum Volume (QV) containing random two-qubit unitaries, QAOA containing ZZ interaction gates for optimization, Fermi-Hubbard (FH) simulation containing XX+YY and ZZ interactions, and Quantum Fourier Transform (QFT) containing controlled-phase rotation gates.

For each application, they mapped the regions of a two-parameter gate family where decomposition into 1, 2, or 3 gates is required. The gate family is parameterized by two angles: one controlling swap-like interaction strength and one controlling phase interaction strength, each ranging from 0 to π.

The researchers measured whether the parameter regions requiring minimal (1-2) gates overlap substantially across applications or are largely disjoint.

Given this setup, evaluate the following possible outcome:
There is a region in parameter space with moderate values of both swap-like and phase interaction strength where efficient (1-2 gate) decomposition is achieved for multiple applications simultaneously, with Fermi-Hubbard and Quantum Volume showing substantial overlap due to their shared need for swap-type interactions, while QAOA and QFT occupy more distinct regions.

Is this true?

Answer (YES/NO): NO